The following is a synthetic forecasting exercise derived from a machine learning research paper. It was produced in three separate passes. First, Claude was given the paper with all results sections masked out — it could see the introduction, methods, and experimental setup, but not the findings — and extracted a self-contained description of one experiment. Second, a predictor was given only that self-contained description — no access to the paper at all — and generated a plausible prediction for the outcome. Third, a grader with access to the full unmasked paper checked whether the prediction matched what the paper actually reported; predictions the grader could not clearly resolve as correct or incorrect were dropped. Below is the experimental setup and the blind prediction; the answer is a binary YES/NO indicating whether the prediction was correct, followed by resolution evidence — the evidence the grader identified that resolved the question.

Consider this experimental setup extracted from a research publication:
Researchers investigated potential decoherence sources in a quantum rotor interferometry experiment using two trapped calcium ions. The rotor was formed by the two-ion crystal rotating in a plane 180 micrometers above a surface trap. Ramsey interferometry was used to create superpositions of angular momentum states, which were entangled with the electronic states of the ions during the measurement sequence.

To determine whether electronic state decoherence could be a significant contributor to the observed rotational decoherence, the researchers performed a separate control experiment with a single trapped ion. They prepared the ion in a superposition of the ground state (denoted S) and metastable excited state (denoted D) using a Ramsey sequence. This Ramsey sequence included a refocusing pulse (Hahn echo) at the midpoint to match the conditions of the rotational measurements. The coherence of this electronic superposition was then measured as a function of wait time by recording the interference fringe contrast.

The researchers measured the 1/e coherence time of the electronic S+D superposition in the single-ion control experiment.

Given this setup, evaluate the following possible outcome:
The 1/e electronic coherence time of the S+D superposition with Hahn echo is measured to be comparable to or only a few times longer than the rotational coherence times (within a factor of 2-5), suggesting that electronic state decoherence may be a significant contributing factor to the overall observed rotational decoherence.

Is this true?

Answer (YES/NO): NO